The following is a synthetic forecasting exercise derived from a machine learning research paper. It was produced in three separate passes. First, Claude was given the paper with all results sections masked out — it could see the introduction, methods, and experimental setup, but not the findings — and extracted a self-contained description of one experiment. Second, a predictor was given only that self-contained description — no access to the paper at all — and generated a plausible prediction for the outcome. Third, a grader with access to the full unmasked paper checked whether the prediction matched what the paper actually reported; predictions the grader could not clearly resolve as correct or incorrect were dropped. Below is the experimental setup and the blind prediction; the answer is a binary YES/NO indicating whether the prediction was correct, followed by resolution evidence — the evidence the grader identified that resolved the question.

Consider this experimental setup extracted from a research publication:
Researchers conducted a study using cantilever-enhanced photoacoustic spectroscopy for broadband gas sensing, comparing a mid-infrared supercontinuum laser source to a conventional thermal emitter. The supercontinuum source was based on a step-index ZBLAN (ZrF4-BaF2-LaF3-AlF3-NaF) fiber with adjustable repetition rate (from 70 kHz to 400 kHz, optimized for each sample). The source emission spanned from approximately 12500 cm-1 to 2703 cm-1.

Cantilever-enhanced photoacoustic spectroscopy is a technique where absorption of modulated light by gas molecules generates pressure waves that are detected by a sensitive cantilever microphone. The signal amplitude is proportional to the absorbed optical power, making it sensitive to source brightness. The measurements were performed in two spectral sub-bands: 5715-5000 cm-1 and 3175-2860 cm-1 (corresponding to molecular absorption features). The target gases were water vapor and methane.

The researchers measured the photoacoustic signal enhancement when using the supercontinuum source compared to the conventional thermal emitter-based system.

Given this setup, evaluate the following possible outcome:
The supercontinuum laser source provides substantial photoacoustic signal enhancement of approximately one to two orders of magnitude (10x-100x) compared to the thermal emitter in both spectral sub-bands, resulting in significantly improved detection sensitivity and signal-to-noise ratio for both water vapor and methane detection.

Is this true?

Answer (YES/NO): YES